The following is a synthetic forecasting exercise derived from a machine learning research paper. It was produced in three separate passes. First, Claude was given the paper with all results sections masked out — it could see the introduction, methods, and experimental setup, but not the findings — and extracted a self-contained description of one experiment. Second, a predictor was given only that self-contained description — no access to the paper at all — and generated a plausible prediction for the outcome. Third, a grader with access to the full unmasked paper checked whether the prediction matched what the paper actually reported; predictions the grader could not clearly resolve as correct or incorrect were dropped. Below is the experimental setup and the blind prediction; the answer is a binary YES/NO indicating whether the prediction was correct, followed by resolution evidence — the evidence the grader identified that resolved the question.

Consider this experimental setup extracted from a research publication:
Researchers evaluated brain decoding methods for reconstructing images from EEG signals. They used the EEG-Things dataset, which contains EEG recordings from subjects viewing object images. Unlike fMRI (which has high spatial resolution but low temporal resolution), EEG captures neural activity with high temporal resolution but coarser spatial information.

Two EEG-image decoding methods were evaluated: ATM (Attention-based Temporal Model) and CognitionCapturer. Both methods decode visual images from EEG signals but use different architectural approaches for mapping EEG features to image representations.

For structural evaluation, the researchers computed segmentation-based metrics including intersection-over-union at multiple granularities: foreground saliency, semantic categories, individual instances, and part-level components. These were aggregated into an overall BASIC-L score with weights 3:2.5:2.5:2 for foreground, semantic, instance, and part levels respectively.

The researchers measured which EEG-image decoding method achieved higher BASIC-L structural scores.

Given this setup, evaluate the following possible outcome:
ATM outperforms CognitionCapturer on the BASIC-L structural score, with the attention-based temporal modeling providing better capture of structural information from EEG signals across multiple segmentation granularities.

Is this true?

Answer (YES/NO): YES